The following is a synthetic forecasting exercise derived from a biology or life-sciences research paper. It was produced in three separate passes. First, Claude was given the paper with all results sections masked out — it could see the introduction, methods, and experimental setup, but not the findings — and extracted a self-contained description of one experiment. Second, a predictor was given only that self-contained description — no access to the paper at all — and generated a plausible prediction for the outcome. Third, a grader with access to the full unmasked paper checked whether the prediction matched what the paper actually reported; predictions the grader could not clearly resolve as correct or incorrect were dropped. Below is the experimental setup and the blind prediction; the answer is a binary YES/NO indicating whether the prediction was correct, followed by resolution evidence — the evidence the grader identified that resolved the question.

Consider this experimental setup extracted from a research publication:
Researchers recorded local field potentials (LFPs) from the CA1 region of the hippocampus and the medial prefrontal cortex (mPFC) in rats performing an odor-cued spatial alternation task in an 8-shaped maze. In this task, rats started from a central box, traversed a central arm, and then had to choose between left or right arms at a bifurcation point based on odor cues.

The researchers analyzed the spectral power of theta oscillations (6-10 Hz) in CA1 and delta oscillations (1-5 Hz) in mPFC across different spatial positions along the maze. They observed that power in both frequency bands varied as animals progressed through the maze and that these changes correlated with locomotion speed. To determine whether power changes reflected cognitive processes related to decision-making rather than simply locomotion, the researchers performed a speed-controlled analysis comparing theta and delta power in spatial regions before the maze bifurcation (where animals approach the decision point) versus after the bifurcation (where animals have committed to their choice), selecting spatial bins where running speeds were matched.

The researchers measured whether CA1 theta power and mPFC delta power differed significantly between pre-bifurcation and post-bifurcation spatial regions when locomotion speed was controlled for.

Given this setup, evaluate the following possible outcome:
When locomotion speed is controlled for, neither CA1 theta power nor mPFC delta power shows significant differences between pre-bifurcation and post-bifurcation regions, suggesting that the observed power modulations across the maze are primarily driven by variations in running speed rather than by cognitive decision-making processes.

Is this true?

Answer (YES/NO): YES